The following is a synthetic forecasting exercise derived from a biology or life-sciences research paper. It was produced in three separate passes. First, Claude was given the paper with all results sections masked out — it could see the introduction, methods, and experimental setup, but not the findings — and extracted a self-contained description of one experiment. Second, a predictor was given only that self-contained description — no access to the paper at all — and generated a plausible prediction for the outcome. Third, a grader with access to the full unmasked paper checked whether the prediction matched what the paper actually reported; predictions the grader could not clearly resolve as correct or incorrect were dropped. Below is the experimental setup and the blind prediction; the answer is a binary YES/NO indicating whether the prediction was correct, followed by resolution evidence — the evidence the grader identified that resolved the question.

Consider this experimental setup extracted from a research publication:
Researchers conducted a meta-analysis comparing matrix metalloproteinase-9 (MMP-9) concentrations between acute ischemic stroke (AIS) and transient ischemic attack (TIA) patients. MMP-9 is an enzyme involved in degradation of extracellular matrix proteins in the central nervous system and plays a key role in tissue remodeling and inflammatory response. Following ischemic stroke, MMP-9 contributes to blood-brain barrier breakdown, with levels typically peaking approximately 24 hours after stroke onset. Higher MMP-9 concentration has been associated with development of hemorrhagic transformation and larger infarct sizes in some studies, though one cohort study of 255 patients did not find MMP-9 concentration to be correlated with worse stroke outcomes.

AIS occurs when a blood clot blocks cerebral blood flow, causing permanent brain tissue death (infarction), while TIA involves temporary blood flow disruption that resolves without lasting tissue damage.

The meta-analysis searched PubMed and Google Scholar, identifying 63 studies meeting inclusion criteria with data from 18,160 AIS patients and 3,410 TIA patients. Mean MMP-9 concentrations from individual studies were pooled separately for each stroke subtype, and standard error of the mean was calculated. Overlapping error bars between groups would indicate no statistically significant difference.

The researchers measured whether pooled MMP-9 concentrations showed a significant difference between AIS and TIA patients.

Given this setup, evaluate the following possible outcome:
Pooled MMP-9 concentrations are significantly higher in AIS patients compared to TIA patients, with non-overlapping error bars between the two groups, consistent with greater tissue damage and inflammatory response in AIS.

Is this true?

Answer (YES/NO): YES